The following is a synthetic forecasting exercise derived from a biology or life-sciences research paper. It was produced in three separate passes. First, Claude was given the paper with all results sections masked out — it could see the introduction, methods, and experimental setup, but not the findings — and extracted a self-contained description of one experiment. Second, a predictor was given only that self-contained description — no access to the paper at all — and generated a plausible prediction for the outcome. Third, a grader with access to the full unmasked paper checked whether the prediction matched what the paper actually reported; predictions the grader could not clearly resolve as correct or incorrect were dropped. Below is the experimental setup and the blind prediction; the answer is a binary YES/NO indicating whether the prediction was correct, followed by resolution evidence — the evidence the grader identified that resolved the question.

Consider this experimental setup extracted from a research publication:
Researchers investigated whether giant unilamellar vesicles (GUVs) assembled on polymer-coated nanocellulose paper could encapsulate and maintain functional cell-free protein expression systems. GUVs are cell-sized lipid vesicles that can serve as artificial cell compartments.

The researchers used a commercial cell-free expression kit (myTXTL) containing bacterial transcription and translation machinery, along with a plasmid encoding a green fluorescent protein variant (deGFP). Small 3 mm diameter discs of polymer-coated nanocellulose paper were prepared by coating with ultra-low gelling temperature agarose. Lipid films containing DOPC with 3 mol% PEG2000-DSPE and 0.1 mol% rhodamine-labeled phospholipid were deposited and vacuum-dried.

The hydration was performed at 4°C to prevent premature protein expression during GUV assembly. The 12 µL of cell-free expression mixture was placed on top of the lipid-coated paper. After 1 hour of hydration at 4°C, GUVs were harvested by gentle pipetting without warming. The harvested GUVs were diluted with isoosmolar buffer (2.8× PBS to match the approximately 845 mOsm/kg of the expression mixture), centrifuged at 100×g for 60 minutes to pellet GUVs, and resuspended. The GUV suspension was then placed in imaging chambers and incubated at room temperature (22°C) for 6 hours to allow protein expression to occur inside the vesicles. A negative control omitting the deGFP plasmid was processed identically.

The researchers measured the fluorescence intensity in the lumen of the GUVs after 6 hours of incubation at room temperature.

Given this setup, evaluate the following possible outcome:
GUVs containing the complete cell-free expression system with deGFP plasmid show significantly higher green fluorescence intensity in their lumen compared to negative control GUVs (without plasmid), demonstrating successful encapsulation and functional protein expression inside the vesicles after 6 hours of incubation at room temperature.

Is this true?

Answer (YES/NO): YES